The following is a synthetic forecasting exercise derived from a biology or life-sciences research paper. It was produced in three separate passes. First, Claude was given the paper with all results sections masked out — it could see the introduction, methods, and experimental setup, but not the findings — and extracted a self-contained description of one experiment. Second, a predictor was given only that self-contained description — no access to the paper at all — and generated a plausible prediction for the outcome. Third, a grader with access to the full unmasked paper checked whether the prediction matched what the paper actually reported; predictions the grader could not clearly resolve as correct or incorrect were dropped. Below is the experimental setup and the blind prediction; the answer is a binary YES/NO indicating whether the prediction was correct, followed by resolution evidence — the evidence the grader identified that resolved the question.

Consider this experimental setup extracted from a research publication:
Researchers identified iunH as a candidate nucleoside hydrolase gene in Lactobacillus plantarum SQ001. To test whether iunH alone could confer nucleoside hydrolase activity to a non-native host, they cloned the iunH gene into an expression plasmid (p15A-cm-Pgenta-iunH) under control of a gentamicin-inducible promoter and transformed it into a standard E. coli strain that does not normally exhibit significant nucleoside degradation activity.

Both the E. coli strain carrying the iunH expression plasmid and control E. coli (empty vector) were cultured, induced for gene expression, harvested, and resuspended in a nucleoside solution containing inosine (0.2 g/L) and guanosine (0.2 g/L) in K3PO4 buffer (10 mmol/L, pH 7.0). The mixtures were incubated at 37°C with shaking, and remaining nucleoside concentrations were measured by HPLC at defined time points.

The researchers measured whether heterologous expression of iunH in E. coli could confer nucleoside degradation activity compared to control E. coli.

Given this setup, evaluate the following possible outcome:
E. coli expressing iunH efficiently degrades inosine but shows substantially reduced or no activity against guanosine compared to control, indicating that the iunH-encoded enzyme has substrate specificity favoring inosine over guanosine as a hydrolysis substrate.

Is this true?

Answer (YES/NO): NO